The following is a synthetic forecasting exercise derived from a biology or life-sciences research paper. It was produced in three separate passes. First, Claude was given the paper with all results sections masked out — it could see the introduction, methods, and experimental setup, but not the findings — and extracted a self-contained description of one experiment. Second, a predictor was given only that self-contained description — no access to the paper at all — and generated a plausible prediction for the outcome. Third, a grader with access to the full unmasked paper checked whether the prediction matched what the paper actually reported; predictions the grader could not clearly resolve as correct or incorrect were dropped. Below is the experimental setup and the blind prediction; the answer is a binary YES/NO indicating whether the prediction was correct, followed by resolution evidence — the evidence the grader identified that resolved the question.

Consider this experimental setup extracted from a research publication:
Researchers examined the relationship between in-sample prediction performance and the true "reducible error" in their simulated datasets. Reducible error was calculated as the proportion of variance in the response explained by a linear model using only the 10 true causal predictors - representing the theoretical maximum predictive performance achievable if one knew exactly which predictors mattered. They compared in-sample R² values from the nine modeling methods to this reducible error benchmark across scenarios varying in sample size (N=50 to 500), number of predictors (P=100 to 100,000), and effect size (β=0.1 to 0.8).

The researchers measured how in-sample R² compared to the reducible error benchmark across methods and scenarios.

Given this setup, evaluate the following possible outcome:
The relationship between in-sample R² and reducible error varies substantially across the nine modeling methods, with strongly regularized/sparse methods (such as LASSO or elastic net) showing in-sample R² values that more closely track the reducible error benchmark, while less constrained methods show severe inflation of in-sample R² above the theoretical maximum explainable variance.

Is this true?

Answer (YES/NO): NO